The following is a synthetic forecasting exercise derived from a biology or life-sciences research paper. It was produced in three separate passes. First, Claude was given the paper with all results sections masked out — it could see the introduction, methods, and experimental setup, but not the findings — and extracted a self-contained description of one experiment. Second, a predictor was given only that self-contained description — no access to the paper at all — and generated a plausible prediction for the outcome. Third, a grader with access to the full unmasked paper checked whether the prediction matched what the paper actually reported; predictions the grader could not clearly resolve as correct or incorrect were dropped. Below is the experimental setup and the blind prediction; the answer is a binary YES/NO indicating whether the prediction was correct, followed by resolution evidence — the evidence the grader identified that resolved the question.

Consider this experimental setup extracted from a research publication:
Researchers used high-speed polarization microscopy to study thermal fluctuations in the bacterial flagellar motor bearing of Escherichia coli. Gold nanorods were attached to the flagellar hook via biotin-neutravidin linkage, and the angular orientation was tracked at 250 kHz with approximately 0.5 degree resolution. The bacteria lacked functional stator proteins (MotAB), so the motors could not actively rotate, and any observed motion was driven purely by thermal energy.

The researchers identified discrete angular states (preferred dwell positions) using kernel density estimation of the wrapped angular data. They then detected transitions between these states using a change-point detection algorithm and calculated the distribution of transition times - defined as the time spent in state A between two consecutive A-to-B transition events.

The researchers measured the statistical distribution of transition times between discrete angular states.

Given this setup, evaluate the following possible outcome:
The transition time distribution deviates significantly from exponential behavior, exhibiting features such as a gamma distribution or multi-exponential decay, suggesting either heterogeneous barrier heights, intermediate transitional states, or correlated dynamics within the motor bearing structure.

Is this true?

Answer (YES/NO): NO